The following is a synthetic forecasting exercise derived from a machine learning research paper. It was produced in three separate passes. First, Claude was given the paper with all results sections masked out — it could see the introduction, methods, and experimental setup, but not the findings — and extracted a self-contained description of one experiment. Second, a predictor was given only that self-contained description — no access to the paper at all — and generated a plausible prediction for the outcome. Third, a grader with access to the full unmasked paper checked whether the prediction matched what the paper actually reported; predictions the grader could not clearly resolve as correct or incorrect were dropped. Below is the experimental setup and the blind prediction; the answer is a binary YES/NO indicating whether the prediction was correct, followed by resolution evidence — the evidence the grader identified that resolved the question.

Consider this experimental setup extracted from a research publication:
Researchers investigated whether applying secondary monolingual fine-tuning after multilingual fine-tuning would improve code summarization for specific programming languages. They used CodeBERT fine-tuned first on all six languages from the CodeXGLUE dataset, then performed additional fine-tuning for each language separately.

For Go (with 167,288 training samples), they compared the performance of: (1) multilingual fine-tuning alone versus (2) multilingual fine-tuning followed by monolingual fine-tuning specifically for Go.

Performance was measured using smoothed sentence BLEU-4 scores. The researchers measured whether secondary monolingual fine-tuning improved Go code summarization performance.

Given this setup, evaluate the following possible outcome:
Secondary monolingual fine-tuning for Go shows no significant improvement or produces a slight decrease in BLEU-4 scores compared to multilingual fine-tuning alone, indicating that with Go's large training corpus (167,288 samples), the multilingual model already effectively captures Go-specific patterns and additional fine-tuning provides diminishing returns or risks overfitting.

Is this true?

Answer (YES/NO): NO